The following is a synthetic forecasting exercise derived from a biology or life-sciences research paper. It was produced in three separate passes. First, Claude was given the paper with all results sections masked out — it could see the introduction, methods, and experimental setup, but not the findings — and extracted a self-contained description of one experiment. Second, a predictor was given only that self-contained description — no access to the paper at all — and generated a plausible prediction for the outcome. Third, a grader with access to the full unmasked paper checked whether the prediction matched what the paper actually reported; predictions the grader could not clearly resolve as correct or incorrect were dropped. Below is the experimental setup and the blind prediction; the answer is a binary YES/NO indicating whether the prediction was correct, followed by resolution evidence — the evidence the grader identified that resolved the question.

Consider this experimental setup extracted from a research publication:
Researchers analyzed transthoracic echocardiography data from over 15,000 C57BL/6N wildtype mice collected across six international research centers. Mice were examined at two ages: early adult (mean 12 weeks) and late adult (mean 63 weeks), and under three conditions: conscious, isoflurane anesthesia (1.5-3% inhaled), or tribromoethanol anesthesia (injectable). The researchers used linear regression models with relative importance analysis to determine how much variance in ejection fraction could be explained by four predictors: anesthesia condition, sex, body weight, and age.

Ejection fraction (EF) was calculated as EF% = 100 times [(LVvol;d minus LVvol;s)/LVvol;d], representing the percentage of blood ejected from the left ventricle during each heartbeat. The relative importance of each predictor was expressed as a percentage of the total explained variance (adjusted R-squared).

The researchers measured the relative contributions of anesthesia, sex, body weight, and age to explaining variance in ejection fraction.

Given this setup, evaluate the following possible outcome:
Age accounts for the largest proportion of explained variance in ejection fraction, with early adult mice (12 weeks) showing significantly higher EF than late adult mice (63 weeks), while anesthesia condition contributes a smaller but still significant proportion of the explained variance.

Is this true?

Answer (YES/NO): NO